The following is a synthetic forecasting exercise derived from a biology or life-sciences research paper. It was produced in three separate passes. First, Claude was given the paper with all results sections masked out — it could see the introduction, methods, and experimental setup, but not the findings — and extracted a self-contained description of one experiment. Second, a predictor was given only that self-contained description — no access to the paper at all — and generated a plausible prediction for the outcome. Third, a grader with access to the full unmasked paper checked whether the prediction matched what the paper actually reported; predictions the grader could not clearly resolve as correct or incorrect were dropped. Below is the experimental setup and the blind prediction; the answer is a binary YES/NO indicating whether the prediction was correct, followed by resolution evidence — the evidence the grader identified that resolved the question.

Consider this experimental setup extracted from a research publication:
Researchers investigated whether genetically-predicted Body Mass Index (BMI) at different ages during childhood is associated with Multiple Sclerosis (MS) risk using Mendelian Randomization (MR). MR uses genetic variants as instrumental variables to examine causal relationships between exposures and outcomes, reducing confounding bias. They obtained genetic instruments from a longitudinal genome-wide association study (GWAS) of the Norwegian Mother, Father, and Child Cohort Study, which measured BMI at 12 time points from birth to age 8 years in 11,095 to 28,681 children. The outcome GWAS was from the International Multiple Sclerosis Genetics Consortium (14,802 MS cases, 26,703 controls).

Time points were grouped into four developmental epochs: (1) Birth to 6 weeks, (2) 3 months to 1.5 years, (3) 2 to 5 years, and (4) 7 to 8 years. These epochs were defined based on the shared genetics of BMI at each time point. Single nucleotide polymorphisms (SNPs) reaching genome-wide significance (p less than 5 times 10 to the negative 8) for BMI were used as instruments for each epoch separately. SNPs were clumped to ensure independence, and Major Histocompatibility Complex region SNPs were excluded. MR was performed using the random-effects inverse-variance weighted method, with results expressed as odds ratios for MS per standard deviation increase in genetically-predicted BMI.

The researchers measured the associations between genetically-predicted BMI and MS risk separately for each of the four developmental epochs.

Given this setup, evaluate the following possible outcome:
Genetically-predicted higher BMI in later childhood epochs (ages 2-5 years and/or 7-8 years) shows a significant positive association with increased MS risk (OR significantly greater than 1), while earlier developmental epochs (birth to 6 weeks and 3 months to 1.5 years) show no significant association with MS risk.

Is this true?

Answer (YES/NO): NO